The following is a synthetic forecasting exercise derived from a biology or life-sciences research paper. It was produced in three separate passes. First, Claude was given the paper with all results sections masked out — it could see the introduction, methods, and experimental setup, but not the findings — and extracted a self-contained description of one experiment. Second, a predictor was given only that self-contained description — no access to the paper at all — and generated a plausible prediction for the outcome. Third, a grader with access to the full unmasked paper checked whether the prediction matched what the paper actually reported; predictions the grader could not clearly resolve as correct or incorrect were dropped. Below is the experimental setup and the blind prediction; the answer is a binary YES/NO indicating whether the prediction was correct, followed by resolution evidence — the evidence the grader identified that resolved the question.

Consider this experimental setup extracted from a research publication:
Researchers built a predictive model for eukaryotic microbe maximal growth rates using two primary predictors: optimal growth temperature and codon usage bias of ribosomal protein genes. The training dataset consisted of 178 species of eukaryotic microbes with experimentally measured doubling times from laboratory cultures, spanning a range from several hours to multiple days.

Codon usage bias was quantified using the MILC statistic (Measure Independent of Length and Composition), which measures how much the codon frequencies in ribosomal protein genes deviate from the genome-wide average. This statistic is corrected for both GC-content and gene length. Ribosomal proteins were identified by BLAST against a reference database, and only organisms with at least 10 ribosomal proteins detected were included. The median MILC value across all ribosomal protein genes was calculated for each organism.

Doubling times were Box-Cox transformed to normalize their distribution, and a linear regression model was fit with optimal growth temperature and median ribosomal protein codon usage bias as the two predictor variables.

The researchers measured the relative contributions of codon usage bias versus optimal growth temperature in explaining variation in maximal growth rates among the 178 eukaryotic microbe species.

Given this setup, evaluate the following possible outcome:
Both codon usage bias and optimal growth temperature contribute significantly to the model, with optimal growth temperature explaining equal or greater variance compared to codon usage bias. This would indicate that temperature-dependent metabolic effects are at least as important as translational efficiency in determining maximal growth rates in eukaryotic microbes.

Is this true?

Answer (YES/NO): YES